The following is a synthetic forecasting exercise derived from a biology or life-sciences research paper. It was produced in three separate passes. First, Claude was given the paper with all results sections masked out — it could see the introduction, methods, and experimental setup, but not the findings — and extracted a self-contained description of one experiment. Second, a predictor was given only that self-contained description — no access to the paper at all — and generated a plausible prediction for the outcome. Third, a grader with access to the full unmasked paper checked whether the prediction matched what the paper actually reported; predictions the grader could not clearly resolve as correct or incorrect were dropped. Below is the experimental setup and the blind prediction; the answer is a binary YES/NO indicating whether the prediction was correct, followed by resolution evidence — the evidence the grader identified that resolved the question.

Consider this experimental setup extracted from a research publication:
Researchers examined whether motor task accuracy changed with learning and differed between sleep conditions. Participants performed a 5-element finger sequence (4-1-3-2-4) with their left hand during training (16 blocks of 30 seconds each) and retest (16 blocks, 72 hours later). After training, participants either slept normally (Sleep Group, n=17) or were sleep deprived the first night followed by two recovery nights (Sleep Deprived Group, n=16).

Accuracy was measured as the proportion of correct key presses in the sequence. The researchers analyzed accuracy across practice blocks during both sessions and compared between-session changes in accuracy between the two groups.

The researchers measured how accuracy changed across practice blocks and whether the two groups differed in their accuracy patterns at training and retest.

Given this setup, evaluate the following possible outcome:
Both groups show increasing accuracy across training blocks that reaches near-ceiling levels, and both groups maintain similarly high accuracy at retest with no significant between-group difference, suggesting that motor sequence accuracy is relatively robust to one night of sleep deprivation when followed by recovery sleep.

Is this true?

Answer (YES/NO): NO